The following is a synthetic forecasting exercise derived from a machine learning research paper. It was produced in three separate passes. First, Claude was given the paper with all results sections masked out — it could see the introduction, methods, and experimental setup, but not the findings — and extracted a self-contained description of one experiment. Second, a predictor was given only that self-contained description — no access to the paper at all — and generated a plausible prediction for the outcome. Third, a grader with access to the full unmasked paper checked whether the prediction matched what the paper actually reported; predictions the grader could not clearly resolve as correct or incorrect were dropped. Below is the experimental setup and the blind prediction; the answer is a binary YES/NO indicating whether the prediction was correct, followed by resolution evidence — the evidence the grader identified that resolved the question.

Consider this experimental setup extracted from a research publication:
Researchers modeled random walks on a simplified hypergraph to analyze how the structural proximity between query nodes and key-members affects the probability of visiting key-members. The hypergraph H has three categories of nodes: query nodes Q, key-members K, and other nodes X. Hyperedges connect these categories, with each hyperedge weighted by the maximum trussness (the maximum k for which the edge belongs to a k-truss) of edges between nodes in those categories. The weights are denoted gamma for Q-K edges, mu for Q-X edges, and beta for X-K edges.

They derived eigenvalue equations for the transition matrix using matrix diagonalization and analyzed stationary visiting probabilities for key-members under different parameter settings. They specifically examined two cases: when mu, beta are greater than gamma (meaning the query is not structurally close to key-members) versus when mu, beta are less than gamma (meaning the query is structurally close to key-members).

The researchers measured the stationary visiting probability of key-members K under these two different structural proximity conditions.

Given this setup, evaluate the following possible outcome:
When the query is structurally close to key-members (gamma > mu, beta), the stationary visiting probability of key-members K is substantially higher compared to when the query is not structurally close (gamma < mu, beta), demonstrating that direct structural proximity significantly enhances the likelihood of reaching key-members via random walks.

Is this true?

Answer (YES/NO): YES